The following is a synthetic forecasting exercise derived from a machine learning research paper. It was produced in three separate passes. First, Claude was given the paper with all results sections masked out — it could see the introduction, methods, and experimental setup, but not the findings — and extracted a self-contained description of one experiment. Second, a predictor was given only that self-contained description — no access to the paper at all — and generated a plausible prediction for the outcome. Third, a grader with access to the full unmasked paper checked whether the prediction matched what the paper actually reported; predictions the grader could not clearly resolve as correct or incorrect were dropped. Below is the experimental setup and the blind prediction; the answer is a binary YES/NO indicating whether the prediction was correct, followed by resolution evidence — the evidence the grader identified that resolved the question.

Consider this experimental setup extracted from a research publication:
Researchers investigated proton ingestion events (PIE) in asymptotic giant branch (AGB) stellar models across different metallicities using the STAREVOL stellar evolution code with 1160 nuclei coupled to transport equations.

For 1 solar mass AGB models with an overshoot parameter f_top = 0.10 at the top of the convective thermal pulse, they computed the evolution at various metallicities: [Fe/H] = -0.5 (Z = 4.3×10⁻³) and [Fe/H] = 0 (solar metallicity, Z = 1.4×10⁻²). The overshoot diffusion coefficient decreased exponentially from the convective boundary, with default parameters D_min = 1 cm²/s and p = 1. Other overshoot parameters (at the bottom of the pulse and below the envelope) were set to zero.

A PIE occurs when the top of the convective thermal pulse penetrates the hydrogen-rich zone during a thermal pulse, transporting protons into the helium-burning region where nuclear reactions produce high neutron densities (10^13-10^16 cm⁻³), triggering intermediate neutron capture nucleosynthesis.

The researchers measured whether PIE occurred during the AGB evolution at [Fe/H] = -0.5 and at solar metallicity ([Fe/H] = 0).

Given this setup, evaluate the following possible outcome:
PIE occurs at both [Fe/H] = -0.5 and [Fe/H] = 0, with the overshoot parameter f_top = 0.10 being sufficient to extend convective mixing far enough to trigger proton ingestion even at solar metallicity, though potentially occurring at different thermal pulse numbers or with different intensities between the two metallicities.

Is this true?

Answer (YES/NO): NO